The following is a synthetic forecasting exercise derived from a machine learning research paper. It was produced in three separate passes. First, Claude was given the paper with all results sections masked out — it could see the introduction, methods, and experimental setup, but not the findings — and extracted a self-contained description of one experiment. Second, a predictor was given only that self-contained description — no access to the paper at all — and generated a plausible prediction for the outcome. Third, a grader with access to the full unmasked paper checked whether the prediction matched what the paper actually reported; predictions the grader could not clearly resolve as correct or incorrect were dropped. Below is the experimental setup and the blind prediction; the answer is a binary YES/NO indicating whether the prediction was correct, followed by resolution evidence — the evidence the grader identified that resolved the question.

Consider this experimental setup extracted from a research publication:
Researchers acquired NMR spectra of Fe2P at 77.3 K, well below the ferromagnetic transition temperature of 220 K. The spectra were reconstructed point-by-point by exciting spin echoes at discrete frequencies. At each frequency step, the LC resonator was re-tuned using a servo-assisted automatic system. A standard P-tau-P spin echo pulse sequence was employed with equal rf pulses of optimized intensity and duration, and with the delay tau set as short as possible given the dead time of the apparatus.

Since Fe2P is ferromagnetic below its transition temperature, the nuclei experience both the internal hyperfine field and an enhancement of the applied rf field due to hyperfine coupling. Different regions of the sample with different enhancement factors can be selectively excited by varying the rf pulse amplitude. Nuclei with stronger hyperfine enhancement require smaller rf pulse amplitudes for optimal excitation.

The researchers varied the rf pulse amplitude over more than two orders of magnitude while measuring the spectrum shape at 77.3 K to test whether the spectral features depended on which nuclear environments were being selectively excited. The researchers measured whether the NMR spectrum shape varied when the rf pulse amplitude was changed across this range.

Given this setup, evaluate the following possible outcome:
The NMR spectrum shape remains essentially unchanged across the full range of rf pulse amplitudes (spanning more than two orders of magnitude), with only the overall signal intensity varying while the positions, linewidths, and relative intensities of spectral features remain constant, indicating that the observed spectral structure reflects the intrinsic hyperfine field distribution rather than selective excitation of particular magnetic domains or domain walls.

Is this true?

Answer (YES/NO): YES